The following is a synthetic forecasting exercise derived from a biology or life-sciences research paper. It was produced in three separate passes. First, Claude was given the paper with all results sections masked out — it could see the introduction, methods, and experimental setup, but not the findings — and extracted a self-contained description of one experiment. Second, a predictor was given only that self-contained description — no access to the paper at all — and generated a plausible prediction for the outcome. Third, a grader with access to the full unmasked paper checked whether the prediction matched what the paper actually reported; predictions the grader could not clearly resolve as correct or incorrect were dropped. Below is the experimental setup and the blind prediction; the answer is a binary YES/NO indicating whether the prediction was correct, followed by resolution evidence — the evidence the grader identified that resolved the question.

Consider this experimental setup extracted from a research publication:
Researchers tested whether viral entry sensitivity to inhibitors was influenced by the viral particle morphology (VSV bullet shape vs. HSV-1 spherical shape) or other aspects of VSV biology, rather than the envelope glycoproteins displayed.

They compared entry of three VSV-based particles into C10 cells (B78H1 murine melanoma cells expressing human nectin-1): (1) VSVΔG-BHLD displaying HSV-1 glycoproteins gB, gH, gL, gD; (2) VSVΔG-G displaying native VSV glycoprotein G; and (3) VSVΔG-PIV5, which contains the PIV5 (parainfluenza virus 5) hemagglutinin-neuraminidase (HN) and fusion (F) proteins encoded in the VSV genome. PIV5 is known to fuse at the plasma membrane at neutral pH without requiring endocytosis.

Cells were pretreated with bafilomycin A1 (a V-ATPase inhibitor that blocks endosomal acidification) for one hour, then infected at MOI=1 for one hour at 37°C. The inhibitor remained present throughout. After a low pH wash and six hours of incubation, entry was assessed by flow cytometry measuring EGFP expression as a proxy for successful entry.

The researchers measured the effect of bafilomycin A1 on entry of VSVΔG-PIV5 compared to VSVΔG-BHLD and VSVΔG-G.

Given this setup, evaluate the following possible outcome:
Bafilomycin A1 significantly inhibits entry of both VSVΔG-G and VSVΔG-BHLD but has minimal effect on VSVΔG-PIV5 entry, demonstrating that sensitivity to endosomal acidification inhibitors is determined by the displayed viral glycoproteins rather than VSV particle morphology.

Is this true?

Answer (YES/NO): YES